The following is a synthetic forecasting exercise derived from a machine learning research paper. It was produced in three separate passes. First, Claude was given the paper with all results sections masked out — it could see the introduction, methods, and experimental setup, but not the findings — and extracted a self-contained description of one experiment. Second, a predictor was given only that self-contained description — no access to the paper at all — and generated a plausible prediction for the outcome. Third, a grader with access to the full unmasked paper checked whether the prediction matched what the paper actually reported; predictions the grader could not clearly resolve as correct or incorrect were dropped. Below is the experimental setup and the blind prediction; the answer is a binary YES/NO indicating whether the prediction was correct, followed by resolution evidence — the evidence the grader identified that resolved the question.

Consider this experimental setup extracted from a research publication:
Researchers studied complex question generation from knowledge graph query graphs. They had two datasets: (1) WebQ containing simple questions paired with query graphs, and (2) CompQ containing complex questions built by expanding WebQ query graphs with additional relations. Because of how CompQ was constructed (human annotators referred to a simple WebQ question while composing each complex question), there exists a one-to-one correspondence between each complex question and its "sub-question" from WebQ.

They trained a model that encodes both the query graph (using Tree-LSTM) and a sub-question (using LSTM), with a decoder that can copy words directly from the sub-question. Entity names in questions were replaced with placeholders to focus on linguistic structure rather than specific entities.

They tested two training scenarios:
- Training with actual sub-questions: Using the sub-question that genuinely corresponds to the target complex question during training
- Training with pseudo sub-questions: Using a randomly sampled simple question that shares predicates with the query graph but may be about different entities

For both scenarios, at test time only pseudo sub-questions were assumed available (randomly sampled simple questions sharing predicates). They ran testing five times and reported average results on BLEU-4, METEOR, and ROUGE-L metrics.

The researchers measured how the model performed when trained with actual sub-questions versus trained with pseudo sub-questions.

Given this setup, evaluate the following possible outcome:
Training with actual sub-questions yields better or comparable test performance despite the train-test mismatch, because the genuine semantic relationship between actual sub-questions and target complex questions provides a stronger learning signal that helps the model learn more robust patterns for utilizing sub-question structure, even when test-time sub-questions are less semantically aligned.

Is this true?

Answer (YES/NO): YES